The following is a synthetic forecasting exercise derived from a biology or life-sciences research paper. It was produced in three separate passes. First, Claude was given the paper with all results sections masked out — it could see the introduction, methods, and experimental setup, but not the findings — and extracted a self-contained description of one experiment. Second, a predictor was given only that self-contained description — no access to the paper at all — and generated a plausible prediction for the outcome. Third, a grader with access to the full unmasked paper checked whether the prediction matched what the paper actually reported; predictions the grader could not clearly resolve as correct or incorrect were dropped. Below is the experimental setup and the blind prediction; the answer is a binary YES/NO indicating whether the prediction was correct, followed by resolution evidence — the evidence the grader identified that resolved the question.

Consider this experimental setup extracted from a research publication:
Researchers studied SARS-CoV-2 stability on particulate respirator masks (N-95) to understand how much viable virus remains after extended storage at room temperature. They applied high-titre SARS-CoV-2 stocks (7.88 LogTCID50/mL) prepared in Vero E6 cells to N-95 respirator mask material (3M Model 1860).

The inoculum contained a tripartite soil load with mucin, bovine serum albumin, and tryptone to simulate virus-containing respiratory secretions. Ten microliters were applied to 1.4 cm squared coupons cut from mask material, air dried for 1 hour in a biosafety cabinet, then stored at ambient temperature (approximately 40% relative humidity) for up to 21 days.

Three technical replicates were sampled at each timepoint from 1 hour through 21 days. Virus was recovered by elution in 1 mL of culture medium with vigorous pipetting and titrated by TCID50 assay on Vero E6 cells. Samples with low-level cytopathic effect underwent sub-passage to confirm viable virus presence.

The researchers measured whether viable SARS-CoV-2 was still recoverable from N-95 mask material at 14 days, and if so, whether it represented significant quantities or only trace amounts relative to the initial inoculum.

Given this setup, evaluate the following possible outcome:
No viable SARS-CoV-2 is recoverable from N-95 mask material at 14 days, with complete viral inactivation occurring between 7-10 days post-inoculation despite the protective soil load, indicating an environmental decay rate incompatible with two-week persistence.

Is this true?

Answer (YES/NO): NO